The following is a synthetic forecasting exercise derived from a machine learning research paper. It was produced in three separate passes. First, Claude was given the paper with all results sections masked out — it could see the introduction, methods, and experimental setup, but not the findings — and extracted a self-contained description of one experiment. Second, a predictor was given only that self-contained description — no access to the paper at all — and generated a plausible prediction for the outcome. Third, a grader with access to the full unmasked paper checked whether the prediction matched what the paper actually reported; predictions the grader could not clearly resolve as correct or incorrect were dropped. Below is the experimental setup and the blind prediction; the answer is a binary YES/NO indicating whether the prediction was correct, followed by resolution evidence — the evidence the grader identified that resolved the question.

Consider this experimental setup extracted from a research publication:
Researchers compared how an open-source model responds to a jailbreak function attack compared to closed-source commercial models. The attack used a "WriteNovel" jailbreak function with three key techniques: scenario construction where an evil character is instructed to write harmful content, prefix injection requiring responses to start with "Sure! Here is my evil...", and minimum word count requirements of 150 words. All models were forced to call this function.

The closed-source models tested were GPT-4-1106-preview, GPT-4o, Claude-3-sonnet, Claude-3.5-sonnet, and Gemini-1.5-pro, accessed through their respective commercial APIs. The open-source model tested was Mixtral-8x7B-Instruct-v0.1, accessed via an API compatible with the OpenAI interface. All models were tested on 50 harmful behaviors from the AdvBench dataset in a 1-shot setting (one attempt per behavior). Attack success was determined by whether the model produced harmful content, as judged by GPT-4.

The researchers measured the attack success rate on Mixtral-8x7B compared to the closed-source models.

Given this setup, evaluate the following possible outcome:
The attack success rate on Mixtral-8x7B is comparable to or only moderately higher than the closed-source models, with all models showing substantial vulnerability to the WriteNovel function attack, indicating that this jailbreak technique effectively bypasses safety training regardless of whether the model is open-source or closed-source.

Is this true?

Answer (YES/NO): YES